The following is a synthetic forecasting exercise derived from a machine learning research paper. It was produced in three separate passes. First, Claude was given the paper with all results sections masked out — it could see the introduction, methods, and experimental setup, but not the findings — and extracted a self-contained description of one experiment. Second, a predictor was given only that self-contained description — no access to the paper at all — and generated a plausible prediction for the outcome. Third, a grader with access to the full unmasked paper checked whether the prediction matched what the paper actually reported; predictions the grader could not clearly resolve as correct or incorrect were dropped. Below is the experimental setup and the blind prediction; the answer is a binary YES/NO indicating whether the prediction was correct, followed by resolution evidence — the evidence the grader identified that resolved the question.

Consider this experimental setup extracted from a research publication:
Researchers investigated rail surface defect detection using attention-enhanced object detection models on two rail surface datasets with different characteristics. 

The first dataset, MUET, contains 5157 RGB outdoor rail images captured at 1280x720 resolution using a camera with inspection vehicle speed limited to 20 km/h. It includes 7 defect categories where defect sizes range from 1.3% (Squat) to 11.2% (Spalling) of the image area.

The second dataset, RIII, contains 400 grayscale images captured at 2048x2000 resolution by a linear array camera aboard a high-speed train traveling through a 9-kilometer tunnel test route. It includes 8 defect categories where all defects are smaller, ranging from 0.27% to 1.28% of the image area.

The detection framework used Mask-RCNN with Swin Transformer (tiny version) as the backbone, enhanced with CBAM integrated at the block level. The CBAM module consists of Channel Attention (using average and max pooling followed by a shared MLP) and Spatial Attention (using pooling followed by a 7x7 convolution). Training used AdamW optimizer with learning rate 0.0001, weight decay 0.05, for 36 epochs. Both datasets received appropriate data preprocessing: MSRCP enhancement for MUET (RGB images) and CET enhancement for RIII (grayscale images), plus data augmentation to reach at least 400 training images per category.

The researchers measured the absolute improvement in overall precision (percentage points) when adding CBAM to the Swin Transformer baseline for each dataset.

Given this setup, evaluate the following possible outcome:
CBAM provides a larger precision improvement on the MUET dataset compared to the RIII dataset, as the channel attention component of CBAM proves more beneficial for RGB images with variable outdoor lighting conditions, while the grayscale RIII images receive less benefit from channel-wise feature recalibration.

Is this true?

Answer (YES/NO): NO